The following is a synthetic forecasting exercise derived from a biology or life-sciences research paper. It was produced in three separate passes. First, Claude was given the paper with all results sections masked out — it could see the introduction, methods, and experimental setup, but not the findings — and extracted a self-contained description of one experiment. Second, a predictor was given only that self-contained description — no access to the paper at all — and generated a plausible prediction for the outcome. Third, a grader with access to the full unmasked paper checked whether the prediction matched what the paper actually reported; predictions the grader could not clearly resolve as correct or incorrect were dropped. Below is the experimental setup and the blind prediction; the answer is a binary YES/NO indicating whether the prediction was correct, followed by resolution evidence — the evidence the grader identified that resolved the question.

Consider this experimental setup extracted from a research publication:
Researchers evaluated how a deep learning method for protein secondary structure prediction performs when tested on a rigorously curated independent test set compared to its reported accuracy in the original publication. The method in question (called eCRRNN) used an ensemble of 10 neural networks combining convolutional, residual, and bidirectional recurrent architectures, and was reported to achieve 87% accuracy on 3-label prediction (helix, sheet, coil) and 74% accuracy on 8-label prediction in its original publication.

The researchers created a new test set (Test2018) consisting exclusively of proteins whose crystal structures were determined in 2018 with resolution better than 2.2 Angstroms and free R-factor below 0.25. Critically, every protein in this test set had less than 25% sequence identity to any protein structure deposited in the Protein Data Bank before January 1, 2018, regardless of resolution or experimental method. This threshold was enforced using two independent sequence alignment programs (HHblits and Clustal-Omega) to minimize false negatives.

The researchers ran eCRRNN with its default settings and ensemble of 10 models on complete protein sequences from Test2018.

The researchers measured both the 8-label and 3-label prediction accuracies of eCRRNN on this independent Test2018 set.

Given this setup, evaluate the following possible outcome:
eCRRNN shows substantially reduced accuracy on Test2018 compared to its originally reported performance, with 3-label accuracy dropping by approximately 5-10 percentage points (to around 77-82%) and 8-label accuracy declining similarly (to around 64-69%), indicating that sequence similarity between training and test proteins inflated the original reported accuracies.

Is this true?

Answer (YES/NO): NO